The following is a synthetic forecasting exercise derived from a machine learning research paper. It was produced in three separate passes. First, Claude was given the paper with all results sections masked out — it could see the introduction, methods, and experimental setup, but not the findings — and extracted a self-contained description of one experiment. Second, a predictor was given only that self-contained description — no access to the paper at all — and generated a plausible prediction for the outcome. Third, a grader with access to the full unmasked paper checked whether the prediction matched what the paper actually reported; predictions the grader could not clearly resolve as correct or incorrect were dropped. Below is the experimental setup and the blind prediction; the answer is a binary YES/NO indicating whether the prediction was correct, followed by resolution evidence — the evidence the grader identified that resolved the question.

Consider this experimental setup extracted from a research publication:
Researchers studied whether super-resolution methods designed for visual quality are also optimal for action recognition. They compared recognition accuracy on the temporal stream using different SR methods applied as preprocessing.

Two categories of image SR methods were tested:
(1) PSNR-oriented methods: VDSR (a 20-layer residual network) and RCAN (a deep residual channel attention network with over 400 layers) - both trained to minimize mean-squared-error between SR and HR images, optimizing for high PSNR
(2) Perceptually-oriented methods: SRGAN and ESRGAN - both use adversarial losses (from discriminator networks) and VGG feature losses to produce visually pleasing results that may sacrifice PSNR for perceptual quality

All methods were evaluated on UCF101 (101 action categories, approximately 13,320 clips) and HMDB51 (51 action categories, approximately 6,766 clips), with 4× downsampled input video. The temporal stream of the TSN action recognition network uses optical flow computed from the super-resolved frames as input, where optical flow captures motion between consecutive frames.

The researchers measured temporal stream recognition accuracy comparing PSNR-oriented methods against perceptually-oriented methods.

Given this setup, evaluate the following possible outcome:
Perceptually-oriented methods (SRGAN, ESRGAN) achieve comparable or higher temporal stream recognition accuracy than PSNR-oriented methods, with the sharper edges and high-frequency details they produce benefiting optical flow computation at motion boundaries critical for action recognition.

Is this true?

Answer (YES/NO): NO